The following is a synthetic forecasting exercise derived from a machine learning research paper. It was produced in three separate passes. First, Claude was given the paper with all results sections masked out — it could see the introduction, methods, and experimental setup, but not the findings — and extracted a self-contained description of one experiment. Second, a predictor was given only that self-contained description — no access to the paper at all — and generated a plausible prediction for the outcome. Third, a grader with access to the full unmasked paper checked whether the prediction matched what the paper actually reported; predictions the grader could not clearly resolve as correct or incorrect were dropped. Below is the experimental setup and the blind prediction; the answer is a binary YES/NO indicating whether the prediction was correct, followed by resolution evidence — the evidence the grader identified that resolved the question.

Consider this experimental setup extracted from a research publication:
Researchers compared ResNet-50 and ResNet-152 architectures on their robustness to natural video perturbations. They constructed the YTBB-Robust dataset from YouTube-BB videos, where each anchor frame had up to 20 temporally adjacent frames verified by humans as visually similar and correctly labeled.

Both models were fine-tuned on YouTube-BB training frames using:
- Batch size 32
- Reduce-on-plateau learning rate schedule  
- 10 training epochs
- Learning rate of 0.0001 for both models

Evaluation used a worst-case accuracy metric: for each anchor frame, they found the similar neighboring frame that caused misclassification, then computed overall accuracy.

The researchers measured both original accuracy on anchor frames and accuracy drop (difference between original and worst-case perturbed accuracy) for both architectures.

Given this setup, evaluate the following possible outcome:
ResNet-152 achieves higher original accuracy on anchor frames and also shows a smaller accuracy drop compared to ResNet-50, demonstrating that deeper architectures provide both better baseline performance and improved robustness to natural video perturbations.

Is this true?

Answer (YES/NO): YES